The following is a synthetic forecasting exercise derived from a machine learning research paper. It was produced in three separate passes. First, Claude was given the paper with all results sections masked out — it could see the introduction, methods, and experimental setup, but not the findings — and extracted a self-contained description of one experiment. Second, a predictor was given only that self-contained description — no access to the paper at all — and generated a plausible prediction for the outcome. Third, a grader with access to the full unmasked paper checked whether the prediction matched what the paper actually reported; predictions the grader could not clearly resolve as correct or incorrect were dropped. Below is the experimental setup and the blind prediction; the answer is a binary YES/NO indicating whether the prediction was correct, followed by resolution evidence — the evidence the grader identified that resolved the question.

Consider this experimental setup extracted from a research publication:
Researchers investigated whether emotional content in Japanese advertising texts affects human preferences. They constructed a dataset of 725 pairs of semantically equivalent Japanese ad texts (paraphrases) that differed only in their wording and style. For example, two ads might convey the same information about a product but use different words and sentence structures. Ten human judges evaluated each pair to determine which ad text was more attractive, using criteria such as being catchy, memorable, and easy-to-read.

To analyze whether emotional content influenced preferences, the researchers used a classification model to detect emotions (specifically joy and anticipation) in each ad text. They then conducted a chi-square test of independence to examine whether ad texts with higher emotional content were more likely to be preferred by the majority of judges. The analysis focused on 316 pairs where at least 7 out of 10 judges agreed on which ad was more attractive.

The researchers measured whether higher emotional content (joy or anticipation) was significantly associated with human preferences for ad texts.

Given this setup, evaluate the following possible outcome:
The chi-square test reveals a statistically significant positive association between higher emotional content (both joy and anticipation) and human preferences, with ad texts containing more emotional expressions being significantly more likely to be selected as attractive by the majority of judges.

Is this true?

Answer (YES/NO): NO